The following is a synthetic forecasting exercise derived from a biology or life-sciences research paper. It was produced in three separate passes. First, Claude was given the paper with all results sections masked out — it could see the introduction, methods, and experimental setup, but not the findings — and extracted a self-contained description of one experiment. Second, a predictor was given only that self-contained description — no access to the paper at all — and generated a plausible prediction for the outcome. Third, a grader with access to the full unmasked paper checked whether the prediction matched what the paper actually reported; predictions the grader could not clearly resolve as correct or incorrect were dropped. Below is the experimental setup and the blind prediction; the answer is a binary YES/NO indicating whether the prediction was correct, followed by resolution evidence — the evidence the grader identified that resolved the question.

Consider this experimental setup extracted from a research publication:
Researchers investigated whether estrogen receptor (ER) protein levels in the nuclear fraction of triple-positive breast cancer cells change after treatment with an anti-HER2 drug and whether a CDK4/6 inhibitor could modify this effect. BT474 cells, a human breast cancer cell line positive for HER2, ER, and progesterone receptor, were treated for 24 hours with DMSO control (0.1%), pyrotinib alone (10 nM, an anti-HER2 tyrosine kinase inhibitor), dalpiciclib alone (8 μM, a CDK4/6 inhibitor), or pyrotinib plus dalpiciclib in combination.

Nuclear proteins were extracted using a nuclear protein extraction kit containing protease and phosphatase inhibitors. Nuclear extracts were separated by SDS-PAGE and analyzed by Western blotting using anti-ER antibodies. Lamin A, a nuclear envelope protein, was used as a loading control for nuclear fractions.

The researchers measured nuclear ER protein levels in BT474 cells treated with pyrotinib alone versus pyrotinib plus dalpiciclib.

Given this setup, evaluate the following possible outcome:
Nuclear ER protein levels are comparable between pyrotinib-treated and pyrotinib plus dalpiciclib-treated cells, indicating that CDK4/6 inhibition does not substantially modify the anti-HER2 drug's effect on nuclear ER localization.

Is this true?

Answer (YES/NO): NO